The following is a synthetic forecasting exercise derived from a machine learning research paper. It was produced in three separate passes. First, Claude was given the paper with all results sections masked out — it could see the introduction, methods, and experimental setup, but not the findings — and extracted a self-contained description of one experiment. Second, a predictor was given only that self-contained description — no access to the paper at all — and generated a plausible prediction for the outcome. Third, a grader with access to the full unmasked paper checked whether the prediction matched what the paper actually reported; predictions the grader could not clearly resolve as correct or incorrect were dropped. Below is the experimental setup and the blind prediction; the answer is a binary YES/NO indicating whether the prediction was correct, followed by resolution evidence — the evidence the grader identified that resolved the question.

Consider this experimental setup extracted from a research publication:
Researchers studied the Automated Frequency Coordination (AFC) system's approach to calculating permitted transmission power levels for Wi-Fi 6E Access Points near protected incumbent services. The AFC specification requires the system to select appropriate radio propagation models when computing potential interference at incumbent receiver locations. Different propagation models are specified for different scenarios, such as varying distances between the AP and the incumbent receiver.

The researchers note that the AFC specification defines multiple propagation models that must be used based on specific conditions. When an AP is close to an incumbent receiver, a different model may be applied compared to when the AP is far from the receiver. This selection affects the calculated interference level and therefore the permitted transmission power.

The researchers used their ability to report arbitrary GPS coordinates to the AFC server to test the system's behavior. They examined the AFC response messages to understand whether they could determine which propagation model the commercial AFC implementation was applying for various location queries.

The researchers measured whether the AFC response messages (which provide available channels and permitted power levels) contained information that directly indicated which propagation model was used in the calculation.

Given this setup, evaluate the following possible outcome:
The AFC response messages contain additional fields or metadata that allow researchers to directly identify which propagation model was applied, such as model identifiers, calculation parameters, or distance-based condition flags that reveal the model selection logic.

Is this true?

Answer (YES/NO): NO